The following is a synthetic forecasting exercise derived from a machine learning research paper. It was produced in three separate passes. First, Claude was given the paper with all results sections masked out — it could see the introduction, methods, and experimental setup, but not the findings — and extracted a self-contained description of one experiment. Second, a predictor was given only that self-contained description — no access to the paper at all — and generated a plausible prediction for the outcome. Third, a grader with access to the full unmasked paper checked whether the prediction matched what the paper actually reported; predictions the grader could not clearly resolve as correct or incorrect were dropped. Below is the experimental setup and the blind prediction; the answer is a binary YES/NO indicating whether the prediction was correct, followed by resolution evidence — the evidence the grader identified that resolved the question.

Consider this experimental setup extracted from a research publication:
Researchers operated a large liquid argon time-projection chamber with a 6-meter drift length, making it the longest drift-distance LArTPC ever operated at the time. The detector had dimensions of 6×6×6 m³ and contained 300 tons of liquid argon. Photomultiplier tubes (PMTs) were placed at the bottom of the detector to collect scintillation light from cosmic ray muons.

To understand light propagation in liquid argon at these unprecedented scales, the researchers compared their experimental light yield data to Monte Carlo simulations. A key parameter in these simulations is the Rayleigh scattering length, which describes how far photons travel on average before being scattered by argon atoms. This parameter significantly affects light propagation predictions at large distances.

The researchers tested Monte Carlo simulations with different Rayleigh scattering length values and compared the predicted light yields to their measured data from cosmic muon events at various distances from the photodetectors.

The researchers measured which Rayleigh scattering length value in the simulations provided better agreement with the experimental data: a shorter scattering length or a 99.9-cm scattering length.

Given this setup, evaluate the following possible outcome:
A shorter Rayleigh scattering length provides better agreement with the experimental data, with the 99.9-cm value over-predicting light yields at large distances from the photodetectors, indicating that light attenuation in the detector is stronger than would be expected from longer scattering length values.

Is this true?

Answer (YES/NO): NO